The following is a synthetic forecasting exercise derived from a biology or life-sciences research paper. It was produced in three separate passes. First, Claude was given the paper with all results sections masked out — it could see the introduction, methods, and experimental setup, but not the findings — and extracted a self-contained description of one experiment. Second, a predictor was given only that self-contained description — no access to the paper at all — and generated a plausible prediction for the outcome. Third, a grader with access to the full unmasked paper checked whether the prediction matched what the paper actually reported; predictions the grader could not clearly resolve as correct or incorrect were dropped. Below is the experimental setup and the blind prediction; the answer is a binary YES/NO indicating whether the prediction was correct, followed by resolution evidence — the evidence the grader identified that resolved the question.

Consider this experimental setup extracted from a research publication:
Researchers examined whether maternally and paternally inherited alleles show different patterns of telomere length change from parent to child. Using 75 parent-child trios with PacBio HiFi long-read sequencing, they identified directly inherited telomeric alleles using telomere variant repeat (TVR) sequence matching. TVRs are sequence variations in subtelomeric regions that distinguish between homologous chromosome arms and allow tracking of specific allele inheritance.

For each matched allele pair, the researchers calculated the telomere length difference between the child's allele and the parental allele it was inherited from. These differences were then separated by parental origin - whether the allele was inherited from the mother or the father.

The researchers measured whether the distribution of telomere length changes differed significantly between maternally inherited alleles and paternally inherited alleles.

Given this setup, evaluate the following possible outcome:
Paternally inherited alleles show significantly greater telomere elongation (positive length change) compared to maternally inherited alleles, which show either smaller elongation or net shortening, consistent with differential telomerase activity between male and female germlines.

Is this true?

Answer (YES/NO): YES